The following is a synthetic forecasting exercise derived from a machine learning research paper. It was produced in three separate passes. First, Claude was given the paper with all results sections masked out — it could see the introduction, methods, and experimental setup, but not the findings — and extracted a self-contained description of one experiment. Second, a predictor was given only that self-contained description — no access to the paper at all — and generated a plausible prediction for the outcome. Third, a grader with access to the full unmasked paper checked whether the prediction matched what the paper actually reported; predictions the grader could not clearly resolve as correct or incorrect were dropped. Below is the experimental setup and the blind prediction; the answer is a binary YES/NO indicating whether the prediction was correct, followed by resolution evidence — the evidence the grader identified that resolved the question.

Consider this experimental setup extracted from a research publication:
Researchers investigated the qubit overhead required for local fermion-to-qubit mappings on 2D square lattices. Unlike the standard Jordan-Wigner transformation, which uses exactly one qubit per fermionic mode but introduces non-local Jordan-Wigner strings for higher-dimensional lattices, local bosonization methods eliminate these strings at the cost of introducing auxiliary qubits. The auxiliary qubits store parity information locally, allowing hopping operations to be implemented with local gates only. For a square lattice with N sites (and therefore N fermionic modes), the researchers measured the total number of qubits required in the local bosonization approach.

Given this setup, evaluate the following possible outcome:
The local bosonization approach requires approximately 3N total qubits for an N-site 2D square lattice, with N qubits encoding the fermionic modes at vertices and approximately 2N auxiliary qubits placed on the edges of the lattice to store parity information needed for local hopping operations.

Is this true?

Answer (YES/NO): NO